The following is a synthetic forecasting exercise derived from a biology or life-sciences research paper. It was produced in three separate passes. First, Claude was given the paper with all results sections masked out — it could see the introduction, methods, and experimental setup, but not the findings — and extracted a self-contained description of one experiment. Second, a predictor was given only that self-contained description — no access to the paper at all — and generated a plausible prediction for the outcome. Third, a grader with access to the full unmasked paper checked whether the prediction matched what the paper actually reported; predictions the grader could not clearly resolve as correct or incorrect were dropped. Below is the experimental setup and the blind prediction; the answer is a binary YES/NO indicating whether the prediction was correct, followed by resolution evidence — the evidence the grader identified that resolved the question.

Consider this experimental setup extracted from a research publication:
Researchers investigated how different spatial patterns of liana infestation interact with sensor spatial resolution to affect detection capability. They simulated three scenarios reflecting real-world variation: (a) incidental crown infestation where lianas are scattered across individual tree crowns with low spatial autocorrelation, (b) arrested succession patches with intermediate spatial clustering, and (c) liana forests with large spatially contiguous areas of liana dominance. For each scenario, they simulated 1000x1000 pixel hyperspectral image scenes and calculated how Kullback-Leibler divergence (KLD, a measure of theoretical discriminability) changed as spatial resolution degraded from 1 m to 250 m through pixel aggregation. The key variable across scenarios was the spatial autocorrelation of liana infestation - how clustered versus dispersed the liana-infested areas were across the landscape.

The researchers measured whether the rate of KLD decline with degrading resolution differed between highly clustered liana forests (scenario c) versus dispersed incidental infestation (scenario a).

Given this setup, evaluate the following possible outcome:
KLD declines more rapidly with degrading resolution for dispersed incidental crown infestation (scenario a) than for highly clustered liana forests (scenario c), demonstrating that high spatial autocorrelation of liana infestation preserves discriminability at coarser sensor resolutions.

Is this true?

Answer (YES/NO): YES